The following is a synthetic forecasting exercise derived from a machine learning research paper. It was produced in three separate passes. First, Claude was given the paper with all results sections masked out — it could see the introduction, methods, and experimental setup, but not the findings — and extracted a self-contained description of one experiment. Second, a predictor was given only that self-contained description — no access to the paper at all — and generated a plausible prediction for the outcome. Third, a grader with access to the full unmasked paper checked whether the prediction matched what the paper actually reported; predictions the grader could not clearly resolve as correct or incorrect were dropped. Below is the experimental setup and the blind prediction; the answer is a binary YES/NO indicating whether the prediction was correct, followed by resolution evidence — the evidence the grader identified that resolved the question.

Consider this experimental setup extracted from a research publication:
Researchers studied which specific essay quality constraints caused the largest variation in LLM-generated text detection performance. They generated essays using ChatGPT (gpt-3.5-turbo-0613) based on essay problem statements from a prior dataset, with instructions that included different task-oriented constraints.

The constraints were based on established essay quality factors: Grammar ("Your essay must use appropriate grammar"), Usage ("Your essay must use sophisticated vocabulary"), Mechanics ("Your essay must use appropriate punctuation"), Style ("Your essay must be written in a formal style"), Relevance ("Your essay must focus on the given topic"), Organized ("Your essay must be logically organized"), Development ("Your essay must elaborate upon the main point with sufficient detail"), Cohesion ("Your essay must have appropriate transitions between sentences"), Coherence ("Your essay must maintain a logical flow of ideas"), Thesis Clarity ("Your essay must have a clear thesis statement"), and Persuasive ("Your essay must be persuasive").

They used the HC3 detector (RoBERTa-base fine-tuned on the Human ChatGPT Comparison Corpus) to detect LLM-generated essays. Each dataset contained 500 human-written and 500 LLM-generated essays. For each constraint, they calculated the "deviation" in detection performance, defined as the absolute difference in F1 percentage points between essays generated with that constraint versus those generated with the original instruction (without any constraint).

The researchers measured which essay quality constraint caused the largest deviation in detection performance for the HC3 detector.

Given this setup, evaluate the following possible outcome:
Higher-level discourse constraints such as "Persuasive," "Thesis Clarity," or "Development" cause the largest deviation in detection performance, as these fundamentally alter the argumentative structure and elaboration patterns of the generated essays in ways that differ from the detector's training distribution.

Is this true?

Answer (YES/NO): NO